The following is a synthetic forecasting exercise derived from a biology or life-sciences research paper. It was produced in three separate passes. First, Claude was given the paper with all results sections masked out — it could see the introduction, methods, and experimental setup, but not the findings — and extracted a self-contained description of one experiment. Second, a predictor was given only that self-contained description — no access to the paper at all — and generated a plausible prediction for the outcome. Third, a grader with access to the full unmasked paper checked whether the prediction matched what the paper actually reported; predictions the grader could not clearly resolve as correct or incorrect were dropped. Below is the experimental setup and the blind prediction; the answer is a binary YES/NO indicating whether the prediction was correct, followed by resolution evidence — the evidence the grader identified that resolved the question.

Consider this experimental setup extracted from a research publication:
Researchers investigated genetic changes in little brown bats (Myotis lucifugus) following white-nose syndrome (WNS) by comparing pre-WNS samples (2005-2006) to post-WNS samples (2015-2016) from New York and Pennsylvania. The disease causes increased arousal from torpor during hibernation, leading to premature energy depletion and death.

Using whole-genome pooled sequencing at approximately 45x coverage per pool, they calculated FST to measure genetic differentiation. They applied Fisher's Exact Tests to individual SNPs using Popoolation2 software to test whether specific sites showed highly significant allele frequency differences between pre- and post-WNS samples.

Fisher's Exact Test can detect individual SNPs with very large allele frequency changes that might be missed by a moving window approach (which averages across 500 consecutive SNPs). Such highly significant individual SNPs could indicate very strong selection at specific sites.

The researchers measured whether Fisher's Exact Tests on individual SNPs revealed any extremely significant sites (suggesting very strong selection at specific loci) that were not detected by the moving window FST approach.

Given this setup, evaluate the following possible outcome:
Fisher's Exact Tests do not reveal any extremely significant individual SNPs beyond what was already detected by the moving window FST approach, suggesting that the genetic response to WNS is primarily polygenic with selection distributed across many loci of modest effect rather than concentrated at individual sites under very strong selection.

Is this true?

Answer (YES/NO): NO